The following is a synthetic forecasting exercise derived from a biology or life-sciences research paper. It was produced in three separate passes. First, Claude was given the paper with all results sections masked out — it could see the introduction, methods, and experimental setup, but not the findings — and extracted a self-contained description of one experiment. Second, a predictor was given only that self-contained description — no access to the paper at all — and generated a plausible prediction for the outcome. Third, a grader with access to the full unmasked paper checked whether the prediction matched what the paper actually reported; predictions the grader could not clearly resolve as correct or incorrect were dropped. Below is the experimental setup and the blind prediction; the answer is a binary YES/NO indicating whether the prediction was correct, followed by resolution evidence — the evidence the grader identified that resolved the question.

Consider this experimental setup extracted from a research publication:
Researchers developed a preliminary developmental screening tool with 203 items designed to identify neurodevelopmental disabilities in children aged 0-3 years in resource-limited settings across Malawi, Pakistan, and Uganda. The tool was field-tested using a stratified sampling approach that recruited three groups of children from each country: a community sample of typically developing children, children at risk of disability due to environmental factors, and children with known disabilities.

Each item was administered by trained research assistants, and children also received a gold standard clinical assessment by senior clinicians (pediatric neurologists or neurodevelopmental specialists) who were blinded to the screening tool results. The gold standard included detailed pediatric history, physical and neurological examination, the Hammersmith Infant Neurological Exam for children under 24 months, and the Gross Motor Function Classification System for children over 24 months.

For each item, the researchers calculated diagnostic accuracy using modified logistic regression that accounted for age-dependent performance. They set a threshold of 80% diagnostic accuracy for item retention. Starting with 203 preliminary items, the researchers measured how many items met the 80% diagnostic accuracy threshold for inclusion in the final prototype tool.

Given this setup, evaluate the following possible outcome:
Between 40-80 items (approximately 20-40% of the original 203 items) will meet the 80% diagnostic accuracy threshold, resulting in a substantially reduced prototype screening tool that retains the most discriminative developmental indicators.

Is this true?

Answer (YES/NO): NO